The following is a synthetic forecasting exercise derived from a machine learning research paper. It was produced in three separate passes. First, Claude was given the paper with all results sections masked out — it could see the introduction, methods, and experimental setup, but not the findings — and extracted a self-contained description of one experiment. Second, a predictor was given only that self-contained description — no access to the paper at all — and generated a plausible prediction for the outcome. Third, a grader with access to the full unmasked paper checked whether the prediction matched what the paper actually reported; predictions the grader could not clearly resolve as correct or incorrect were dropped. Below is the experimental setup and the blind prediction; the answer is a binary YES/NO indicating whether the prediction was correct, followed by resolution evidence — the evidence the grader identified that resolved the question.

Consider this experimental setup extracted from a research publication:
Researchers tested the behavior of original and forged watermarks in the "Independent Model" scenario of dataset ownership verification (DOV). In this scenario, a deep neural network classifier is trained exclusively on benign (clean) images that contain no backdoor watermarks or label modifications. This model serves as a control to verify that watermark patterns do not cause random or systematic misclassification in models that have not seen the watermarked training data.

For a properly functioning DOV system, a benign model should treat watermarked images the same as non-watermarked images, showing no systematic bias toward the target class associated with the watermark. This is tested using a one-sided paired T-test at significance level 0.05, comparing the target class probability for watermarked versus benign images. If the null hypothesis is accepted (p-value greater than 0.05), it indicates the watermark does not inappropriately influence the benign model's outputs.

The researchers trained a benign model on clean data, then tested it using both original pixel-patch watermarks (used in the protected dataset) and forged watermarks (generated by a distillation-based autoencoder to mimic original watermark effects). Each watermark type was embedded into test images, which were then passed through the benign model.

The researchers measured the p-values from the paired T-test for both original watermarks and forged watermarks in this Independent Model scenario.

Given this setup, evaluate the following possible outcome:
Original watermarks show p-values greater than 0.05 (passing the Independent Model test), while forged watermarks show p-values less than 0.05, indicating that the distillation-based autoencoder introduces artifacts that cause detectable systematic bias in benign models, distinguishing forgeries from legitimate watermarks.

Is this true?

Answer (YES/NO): NO